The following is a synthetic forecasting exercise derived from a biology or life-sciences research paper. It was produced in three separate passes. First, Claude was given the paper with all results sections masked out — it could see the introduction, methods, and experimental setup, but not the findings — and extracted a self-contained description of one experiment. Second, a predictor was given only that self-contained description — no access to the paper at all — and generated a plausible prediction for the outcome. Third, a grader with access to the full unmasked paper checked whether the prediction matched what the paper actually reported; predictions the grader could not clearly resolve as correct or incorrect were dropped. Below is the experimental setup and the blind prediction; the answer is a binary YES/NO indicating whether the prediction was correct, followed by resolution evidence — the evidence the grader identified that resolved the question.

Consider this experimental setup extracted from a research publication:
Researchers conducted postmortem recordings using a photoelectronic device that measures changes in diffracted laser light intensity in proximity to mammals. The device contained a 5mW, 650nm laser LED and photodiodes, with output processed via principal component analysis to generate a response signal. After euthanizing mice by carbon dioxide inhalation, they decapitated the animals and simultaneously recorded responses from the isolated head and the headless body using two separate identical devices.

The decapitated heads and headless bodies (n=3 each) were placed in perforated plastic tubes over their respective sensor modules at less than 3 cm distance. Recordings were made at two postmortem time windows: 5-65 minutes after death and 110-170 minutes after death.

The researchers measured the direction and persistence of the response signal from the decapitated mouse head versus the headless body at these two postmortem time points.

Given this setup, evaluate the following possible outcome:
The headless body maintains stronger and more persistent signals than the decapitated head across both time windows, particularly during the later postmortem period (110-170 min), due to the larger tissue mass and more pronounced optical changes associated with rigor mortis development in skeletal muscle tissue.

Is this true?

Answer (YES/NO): NO